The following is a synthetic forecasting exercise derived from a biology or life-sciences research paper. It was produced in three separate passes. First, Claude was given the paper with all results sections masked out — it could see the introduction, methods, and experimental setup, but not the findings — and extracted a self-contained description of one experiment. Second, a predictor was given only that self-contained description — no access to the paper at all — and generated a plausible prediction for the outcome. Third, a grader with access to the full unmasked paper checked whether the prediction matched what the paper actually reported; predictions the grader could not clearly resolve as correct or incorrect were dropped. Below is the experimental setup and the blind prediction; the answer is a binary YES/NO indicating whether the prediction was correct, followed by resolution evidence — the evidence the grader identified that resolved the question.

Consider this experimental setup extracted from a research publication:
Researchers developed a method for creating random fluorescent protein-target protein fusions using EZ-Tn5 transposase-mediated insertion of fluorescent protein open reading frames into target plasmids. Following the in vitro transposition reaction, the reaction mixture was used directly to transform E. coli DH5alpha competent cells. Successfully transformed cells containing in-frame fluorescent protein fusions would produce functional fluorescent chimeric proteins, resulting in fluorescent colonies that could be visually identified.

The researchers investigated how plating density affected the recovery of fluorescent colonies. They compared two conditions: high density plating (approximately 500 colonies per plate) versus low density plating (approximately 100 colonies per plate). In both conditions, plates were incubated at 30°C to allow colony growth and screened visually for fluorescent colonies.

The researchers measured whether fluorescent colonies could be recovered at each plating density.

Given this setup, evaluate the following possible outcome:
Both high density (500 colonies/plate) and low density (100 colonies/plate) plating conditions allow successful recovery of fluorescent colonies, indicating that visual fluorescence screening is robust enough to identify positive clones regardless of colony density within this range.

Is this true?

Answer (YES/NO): NO